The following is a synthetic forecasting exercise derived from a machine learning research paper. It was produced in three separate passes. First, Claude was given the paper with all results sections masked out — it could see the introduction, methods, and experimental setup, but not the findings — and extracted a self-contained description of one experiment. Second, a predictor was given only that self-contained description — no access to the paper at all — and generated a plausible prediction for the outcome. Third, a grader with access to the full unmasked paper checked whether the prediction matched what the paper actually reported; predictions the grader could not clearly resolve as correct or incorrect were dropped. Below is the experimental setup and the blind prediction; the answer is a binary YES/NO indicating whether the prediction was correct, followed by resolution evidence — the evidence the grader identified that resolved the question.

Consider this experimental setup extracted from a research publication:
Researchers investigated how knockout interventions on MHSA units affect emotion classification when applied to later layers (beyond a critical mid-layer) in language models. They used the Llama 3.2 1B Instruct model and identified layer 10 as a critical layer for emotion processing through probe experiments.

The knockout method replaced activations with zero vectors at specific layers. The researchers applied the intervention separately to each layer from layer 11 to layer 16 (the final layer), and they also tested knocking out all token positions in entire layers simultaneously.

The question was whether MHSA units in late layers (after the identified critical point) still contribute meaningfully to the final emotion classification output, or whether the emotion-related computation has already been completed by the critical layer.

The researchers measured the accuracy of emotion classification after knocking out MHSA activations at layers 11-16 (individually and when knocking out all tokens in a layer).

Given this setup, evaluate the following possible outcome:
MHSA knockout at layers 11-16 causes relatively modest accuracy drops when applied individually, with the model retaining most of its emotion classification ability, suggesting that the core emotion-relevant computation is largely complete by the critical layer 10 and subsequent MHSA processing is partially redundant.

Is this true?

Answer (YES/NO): YES